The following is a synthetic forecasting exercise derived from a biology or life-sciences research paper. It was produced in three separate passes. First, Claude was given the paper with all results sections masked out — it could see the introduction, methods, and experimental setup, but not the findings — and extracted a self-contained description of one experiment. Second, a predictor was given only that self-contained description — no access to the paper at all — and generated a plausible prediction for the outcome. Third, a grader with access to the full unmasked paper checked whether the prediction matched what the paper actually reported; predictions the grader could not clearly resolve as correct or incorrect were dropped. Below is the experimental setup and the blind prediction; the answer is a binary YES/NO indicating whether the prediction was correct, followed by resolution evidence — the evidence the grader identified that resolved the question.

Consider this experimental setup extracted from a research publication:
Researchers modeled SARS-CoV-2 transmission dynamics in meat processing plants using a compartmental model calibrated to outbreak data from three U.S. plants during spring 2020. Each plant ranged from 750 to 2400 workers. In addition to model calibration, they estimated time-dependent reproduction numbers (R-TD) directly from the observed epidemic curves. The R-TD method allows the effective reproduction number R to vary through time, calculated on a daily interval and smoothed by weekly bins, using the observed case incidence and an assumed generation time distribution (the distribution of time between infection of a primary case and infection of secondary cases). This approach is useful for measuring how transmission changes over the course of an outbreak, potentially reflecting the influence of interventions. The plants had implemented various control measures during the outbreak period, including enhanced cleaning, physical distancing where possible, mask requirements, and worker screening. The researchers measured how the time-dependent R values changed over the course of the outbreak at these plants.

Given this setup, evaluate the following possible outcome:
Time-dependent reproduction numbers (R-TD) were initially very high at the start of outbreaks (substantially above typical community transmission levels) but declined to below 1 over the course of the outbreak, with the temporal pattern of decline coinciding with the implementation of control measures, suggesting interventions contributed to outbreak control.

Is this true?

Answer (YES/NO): NO